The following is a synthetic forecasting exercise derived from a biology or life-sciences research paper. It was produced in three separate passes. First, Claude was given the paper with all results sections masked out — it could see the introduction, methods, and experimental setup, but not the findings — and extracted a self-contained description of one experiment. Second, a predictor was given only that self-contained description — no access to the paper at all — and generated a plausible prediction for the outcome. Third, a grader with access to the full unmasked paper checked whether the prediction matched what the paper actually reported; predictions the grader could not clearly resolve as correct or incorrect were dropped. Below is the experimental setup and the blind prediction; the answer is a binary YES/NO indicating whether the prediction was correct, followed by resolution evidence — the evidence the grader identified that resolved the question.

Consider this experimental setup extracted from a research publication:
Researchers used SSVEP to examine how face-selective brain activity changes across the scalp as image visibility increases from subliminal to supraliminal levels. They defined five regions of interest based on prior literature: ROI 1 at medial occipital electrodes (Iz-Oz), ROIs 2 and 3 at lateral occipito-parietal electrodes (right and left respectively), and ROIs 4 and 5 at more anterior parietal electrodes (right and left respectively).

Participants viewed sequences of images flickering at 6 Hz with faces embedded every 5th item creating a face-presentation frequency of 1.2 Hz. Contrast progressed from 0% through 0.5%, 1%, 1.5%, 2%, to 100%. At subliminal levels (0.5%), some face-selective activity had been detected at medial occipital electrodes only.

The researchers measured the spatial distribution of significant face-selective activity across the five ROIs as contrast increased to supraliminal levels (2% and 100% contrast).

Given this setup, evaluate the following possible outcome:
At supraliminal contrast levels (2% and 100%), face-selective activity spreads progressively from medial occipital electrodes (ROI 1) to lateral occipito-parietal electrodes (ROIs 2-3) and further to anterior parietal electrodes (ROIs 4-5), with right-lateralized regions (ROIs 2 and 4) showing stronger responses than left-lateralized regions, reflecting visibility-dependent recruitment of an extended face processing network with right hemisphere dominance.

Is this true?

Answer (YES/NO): NO